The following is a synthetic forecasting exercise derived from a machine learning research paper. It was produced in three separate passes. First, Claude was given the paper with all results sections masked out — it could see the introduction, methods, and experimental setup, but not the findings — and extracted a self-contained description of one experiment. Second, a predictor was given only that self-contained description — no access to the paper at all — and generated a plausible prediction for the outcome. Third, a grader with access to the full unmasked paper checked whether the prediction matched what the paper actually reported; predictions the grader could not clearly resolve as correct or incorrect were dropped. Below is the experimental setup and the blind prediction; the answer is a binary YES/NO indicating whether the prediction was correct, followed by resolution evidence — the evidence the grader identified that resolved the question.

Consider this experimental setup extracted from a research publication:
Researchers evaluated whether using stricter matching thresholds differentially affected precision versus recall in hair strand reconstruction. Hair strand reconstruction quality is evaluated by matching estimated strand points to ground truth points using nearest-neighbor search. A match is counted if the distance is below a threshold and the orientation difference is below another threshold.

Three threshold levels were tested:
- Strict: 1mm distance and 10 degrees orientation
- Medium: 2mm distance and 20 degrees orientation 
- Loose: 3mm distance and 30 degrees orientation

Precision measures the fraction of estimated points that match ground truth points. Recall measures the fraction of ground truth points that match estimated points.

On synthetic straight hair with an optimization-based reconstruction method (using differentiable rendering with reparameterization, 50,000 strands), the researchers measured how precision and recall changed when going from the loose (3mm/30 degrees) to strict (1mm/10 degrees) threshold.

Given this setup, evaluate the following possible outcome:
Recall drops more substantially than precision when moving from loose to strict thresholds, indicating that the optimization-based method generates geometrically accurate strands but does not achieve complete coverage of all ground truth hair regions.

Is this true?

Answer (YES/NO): YES